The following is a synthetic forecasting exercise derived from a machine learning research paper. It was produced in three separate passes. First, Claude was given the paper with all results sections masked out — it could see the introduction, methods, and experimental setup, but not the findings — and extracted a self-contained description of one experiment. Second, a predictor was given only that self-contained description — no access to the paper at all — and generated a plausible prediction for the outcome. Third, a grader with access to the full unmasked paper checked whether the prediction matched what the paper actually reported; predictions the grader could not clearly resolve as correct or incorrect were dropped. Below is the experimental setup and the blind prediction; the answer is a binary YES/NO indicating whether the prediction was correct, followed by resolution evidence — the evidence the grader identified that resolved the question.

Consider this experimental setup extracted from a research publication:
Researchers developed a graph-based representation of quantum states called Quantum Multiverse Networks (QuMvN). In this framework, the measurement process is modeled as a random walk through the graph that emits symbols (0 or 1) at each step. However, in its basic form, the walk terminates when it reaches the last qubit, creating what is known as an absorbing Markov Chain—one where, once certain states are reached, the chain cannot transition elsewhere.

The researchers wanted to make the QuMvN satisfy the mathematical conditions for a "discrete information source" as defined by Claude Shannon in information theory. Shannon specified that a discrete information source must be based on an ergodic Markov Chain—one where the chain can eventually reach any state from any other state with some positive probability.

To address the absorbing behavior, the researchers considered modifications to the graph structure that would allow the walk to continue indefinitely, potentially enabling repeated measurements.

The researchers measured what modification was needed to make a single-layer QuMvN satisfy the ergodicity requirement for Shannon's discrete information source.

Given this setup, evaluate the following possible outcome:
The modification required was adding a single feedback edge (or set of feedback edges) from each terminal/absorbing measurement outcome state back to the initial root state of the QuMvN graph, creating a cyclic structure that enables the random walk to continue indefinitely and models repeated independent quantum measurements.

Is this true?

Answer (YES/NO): YES